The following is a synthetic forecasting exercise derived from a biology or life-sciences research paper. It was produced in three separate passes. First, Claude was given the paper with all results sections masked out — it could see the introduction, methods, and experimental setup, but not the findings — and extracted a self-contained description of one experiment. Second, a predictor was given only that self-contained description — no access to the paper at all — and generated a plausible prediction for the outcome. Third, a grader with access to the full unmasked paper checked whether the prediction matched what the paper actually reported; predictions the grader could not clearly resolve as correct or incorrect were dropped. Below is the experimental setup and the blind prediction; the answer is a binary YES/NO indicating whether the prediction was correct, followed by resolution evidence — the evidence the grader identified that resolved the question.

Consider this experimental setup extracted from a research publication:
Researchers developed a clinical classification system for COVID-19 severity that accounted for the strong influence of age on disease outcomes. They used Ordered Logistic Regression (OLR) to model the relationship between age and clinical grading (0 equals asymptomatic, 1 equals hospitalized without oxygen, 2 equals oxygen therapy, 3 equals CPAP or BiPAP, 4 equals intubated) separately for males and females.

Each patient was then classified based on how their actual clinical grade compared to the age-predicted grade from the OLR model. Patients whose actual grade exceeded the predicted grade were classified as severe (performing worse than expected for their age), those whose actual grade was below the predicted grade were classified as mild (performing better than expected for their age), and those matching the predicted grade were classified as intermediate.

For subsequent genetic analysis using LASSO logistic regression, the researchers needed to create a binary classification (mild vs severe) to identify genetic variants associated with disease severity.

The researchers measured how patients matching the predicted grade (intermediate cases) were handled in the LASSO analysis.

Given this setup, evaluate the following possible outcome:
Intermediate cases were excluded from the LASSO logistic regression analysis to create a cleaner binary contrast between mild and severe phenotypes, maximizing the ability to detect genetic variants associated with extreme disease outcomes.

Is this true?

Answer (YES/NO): YES